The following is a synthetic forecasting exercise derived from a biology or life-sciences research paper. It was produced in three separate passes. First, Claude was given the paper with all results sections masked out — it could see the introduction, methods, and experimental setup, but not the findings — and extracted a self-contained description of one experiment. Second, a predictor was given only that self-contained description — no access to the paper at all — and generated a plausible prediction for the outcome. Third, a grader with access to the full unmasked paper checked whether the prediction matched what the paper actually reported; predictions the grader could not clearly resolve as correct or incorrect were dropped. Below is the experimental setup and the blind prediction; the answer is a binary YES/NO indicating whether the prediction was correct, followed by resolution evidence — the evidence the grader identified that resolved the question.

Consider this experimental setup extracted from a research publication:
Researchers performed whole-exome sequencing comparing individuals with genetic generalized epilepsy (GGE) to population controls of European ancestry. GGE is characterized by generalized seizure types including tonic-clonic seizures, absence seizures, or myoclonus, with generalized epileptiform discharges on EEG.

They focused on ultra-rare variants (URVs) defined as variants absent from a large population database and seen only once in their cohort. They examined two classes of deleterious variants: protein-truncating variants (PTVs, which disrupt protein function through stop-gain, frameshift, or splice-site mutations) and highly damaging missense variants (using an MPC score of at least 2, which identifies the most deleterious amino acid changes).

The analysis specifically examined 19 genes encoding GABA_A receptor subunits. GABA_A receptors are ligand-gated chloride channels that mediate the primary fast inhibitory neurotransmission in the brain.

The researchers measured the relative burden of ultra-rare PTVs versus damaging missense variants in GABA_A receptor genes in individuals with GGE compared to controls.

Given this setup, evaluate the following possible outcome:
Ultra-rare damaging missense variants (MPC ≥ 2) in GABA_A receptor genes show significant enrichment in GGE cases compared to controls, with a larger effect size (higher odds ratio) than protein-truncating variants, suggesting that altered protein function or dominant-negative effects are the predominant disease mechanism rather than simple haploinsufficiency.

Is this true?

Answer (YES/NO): NO